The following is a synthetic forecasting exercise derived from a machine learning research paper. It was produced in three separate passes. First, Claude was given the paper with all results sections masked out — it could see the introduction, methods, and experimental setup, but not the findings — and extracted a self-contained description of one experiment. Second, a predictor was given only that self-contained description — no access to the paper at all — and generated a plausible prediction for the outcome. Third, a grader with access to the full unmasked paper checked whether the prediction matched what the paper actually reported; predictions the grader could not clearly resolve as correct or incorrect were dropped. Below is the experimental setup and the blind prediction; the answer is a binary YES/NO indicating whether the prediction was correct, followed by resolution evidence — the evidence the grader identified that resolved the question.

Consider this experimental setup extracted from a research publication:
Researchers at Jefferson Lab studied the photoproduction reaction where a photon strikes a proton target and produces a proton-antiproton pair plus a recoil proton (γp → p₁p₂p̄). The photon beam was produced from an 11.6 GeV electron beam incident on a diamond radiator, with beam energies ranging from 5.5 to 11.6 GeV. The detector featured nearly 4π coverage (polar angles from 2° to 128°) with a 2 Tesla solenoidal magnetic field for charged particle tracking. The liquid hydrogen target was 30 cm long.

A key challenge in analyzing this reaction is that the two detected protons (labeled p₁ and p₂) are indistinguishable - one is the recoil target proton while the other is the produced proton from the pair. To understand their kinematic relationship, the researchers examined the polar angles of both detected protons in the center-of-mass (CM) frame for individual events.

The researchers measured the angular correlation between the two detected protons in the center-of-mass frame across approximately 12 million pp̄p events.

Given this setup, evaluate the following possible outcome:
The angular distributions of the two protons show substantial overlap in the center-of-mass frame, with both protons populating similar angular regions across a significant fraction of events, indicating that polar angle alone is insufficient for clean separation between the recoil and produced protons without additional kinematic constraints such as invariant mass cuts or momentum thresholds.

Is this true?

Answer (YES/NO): NO